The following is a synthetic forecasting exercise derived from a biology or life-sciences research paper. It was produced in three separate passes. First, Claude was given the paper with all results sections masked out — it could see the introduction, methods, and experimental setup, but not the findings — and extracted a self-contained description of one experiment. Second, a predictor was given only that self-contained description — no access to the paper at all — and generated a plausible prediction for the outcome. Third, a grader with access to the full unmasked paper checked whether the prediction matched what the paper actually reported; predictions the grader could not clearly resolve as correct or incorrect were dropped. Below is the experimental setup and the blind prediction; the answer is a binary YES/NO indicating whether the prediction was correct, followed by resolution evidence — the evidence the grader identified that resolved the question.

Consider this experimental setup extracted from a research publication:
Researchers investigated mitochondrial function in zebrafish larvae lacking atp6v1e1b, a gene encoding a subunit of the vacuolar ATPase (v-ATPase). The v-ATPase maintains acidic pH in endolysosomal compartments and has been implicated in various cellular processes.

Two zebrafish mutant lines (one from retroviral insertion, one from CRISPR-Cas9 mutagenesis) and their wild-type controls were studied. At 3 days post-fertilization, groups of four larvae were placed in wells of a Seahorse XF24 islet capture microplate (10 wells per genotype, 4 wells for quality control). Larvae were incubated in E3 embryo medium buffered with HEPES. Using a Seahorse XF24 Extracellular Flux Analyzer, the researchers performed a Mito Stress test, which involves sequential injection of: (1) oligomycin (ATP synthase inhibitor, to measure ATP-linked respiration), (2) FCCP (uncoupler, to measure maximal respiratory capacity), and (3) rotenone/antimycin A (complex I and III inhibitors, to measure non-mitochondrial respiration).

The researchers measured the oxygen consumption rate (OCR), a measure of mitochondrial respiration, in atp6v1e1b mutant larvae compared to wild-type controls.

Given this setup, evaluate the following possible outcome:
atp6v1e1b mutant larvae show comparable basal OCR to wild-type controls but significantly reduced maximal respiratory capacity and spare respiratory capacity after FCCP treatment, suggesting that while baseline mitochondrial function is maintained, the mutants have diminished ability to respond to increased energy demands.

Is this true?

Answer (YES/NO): NO